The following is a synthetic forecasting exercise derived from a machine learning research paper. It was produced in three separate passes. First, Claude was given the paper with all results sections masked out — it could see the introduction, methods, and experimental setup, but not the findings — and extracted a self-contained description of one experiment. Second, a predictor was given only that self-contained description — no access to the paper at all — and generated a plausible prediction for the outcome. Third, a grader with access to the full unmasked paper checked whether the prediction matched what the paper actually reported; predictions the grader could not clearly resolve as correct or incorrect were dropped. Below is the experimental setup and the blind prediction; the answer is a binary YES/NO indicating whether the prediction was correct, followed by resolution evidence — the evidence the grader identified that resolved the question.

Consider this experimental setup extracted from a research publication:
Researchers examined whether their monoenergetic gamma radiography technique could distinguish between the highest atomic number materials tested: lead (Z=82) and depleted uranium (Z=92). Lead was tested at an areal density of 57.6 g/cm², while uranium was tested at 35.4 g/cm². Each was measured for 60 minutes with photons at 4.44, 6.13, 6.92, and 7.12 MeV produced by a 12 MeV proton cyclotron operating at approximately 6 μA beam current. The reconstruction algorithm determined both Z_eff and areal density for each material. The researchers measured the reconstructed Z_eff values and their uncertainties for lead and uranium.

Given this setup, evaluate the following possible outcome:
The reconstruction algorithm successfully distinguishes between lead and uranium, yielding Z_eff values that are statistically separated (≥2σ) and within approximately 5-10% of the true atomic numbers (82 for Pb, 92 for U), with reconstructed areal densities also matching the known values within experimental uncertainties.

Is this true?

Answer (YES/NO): NO